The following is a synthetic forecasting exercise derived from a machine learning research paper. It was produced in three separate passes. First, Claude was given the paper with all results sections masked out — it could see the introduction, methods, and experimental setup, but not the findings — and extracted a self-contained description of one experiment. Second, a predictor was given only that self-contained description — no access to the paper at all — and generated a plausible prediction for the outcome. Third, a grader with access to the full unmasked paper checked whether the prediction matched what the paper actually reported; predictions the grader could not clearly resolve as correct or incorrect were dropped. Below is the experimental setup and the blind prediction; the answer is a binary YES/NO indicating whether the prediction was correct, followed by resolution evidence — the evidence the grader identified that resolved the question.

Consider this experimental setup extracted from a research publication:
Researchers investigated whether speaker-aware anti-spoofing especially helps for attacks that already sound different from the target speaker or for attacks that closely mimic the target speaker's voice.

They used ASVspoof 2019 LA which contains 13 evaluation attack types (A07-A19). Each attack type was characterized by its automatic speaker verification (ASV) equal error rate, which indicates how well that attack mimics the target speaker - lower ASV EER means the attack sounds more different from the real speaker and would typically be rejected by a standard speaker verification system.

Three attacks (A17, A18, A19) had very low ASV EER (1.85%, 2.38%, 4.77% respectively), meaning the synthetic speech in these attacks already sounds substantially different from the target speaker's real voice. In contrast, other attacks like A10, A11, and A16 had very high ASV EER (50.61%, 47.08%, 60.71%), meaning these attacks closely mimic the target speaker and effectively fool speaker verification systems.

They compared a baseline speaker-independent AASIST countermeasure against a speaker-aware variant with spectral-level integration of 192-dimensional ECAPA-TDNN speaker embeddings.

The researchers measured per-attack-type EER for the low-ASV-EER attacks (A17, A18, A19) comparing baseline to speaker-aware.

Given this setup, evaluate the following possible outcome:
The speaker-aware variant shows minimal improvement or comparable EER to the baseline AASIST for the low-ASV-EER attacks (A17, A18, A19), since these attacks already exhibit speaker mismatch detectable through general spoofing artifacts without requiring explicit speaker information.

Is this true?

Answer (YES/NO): NO